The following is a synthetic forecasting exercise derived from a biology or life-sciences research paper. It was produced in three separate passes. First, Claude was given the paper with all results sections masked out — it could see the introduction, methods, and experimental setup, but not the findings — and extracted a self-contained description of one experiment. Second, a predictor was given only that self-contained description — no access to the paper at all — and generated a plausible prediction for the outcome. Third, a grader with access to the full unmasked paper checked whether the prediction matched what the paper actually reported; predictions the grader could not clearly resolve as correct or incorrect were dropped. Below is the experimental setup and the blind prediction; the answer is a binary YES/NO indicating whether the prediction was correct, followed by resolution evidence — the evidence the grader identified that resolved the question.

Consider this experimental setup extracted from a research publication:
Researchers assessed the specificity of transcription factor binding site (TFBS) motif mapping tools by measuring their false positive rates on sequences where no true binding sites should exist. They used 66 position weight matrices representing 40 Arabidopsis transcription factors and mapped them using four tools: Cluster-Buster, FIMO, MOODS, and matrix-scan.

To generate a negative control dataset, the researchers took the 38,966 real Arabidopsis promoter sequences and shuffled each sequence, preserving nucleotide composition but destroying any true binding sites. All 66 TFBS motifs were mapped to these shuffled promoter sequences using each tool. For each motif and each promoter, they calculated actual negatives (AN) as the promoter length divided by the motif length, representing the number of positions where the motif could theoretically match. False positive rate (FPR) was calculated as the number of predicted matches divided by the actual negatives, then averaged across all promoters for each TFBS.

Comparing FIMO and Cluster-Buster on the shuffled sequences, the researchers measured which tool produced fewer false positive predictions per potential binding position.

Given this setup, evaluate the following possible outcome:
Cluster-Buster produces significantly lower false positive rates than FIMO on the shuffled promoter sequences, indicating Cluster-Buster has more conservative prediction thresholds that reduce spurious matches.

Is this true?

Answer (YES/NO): NO